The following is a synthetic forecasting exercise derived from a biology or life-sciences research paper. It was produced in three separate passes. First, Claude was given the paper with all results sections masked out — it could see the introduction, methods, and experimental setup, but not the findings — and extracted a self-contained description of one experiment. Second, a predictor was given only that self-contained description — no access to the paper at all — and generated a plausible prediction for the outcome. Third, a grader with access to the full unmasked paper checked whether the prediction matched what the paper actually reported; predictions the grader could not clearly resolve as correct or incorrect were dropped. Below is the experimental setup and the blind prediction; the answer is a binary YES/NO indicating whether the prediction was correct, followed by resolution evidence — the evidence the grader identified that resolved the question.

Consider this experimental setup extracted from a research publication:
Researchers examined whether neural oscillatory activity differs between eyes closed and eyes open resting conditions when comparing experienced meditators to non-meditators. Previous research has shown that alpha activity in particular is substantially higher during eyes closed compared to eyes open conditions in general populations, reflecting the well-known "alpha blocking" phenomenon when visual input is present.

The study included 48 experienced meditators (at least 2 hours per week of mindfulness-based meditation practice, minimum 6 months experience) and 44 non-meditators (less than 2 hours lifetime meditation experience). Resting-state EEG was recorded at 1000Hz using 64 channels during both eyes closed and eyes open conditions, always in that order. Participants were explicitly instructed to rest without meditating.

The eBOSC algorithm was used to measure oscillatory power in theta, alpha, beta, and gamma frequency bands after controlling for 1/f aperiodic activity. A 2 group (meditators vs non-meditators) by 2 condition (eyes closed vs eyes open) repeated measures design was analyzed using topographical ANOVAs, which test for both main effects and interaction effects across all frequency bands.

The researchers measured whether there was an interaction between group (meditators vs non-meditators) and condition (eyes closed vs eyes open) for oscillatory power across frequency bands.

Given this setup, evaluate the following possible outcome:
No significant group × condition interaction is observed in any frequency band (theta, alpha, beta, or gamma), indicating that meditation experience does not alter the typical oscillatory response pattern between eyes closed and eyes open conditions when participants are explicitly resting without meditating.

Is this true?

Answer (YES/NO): YES